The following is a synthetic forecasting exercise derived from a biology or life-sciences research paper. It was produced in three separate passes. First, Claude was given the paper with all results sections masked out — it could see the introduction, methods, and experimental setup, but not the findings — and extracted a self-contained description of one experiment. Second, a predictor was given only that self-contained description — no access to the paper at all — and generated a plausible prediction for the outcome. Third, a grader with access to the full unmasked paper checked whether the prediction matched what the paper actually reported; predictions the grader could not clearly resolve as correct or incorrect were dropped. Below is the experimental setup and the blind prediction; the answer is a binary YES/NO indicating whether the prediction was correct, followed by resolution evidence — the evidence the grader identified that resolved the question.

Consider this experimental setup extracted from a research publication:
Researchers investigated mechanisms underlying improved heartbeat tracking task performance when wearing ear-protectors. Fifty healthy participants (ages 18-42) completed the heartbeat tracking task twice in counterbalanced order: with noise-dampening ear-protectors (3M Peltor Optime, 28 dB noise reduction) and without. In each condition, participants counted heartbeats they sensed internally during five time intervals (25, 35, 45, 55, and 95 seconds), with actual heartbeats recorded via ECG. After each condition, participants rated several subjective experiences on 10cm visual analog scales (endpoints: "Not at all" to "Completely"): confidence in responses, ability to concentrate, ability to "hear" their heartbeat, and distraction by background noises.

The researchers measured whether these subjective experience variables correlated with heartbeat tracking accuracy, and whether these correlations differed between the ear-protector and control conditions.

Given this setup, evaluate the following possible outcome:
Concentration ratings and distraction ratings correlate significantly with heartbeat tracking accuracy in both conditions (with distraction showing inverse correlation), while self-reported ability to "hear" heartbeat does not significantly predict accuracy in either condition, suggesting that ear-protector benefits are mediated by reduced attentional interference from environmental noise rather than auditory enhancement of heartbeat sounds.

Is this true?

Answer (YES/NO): NO